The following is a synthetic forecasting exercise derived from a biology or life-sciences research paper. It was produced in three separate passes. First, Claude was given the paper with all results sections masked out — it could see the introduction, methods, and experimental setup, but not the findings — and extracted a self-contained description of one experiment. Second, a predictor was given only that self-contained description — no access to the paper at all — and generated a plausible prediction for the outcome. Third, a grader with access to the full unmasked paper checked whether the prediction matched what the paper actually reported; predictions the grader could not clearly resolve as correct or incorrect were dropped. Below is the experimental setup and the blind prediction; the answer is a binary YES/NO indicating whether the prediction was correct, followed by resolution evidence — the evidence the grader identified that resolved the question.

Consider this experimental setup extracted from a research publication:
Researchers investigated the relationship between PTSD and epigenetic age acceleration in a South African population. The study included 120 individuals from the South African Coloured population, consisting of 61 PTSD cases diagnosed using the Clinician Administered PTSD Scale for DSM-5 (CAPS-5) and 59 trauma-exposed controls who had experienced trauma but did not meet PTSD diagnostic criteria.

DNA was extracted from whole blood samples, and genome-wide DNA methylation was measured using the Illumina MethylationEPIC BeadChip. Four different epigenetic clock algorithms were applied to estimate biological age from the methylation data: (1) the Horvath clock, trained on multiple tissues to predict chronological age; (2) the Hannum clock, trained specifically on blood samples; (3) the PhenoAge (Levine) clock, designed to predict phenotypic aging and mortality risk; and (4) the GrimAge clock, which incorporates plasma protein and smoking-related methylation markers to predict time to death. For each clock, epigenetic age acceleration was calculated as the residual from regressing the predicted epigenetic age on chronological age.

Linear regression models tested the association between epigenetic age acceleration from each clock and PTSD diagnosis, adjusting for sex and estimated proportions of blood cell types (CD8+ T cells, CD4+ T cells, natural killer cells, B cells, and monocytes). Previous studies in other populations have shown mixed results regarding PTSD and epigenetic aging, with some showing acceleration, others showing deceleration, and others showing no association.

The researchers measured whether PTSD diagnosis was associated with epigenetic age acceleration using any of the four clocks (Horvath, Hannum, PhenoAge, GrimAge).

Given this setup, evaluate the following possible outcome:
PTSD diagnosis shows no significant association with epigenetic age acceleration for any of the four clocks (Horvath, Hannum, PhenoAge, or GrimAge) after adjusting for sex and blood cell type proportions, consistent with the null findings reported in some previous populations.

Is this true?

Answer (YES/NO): YES